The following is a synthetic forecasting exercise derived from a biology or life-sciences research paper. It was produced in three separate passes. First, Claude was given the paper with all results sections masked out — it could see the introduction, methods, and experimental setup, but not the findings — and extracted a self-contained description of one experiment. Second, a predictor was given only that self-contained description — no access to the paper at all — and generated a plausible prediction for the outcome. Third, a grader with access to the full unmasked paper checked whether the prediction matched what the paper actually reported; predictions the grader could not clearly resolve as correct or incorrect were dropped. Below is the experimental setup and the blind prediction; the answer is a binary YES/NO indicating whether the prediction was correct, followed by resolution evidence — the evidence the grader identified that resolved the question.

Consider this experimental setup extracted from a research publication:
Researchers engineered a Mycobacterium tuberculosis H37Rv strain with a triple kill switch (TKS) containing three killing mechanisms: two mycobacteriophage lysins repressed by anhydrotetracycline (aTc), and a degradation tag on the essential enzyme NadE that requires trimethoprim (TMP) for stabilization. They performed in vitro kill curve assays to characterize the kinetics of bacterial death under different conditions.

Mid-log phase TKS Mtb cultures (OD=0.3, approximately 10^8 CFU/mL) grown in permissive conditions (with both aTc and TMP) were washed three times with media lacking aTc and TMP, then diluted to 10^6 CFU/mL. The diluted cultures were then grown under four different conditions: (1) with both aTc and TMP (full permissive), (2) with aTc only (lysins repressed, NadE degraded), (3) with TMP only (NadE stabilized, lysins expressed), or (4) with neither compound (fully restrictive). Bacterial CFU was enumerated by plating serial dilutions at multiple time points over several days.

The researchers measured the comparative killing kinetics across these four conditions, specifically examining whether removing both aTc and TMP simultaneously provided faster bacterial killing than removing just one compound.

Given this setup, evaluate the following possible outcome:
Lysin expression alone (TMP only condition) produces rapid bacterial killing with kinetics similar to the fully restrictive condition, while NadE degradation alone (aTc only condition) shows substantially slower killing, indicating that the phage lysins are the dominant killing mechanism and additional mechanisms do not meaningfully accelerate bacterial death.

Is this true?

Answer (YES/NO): NO